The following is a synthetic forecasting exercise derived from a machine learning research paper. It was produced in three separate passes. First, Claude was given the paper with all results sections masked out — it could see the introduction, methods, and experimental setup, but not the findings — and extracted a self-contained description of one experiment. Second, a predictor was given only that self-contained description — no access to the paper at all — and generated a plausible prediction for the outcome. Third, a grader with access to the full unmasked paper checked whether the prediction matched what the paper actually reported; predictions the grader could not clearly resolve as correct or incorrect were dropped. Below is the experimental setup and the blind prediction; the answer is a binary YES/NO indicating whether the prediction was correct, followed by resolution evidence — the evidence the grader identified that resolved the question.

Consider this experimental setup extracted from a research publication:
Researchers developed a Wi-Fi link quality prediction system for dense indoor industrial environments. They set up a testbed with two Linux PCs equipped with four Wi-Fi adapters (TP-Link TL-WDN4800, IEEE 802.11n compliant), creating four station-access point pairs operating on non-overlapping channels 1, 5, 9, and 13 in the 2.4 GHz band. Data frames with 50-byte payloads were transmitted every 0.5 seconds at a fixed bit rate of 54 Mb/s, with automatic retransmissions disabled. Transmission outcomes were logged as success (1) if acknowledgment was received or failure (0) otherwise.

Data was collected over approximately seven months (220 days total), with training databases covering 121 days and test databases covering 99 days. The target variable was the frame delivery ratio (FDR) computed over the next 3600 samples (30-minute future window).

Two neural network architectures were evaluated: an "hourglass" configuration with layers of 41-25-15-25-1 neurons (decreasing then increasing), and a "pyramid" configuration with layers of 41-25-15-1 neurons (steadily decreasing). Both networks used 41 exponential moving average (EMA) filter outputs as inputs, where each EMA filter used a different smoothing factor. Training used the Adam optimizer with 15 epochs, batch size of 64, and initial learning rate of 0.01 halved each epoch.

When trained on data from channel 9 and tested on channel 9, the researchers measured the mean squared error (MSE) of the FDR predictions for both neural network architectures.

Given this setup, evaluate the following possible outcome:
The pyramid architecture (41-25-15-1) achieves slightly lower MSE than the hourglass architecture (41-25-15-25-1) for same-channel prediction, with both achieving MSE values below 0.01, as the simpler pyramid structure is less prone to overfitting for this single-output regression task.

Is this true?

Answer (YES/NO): NO